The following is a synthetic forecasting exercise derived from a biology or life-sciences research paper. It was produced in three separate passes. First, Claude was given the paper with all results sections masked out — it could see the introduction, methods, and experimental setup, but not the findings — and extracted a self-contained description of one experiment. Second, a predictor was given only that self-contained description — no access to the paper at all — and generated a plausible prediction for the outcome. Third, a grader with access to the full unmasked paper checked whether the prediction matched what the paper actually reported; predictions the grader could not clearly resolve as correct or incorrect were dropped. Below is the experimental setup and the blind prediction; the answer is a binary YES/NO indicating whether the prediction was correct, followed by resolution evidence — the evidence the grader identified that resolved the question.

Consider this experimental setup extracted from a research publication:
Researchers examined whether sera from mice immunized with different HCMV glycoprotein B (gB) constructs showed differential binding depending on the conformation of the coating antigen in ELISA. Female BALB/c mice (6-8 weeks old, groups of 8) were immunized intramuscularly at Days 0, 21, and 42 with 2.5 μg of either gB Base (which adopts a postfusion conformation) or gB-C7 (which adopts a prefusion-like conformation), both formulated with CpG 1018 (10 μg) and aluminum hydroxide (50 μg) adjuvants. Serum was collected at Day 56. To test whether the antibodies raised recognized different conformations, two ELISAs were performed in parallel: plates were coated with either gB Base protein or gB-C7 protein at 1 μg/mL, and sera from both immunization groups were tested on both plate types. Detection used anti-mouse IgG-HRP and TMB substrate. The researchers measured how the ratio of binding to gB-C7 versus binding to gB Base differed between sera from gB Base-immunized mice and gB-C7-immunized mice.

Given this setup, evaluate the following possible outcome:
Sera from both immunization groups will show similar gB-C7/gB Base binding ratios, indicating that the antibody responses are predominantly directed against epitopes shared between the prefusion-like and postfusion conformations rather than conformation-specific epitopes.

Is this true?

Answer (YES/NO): YES